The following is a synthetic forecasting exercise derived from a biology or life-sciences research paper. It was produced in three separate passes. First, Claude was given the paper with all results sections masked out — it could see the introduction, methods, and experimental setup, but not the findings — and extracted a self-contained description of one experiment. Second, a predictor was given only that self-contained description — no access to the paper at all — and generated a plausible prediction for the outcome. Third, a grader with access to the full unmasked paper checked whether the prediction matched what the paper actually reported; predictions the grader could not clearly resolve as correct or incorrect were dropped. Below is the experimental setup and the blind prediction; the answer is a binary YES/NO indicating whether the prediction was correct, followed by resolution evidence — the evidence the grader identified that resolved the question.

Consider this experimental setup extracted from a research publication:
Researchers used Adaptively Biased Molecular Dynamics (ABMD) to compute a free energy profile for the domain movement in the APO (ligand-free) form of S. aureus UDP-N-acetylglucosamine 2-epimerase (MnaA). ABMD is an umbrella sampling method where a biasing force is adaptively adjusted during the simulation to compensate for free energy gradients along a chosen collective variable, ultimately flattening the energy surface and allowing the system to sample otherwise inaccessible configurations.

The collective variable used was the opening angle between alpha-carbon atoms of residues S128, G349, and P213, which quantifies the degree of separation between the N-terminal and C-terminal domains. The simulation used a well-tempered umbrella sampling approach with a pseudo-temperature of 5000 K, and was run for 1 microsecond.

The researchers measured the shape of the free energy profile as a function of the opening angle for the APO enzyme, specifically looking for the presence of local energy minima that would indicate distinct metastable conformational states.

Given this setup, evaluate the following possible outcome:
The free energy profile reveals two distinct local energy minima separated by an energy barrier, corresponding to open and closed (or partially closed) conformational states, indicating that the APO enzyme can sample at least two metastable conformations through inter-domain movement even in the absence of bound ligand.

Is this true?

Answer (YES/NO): NO